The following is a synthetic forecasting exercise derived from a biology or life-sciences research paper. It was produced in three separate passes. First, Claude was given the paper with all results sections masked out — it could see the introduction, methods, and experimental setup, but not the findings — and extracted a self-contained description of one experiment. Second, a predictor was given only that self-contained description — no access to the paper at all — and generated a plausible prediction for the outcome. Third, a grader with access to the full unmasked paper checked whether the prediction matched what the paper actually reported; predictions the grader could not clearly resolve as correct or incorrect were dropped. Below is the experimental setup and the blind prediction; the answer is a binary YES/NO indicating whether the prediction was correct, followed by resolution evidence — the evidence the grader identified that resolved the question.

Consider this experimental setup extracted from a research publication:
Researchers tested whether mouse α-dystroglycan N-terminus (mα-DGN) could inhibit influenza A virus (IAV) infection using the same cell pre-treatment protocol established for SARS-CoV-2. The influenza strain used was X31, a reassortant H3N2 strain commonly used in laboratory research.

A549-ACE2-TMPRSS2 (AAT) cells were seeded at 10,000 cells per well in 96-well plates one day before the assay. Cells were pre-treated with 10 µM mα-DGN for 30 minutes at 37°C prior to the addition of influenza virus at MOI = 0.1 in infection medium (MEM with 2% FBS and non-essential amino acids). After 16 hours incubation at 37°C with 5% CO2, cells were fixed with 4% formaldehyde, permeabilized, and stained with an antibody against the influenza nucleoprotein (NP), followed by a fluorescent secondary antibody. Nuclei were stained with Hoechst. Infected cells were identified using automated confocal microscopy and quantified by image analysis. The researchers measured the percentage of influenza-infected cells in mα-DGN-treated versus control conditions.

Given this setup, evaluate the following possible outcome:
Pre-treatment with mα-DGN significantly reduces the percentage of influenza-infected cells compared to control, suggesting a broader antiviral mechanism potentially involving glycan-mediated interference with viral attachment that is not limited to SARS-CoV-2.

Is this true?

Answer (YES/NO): YES